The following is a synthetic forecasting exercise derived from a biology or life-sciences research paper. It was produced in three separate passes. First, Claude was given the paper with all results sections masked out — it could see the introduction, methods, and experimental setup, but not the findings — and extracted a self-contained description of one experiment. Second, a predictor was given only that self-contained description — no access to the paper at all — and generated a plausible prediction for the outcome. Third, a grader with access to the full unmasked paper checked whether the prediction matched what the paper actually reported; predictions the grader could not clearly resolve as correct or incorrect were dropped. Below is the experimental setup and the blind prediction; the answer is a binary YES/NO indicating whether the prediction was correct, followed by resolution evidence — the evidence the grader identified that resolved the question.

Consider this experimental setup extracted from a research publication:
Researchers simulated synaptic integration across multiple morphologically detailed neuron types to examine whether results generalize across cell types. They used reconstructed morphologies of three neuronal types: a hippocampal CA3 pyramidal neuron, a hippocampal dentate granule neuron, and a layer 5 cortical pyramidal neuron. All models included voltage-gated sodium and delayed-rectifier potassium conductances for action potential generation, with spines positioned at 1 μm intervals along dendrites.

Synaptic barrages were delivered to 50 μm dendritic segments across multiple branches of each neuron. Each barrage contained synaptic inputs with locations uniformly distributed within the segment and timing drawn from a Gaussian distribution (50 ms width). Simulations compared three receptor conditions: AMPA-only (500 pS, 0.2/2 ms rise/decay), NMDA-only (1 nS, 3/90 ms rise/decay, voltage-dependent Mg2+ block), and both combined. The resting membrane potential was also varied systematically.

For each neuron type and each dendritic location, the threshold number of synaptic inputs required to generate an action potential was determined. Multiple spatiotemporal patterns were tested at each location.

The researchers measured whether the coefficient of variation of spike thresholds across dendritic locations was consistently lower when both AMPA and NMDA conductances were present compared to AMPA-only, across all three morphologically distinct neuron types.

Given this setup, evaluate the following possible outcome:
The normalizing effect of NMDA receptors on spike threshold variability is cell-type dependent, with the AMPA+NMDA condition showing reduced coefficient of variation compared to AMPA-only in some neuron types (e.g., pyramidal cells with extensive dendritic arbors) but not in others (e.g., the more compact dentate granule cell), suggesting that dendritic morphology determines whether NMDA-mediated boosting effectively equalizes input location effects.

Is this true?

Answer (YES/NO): NO